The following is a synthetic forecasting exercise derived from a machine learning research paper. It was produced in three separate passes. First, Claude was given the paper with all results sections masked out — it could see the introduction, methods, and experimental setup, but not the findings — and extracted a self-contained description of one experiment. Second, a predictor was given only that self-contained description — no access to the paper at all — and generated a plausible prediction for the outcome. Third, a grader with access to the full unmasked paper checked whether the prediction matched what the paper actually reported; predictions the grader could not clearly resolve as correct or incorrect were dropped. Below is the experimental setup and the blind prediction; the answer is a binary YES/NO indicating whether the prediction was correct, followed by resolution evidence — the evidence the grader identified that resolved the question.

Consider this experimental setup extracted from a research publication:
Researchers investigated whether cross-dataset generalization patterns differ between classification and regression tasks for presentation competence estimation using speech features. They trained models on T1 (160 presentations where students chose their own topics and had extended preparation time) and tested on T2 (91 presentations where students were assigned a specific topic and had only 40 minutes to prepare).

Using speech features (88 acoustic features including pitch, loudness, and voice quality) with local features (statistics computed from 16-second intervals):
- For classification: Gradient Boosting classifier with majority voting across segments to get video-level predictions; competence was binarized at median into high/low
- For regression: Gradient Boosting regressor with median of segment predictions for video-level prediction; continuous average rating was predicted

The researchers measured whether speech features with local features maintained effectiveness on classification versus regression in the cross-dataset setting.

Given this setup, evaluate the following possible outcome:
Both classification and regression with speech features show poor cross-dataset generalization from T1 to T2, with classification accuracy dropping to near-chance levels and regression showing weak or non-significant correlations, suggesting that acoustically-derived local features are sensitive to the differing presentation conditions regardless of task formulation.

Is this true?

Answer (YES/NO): NO